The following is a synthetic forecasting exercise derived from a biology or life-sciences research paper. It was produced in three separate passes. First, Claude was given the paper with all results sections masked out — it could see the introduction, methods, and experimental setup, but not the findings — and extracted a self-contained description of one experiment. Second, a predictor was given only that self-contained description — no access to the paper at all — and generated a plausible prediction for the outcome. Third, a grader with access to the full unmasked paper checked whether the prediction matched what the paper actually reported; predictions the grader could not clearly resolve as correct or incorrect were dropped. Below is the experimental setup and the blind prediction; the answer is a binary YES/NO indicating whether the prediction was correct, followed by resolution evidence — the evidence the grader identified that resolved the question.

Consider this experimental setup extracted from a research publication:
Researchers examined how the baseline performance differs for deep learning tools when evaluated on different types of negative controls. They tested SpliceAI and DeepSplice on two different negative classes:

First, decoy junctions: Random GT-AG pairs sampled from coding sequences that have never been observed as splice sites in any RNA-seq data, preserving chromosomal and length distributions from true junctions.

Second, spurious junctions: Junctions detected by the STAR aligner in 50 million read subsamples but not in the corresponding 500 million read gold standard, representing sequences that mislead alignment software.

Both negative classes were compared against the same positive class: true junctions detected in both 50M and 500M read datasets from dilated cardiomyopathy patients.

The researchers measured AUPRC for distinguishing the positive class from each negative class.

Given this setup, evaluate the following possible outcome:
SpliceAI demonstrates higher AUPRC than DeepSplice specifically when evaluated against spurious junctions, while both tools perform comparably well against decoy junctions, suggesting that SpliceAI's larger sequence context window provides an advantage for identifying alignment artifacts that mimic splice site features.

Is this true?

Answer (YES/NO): NO